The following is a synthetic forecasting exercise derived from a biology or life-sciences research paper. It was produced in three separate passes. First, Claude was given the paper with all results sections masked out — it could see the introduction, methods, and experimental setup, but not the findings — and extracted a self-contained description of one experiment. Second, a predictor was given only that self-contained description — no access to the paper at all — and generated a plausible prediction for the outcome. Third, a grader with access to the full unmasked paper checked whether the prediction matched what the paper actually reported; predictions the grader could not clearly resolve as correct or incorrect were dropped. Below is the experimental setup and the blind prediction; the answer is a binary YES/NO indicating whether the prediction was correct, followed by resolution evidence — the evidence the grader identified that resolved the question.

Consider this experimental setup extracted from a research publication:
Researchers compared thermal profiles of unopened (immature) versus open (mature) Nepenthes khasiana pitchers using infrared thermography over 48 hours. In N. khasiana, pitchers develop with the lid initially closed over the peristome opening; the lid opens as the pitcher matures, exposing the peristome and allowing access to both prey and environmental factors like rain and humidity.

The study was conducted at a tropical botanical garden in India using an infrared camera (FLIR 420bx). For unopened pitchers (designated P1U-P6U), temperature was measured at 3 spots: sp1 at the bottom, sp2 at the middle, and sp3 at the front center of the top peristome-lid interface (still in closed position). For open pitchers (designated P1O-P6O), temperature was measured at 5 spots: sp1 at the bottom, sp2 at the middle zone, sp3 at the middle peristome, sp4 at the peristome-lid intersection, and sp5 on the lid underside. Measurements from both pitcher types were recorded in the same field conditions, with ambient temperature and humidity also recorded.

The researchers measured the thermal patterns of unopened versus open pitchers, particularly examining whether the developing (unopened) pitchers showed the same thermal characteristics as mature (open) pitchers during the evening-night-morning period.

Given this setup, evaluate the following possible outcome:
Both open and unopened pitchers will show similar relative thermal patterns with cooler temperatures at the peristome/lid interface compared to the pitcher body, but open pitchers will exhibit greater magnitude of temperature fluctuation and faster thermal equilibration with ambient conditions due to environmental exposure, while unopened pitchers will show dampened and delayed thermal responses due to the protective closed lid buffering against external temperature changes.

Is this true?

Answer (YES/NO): NO